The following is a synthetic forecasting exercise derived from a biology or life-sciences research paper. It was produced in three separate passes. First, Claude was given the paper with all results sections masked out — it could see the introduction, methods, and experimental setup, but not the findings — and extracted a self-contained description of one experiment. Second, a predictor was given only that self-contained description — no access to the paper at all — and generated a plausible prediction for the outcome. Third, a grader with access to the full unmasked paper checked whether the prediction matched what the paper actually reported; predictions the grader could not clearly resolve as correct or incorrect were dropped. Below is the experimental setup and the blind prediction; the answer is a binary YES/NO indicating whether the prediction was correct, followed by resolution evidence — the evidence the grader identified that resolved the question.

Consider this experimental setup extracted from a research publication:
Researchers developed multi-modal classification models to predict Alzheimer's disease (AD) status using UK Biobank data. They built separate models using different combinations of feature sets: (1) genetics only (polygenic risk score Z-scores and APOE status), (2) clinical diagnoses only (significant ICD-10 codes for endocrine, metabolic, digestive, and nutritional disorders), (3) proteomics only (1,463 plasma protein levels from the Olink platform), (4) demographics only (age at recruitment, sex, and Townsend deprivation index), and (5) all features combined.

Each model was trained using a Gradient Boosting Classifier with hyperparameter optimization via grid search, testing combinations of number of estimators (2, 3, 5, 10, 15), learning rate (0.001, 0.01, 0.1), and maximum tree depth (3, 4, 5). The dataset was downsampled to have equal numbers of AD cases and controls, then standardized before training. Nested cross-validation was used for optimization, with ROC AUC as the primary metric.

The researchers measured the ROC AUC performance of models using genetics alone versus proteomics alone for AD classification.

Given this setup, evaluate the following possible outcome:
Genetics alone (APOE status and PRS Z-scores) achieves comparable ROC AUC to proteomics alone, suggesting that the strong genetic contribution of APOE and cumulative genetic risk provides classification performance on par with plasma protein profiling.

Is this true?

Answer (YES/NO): NO